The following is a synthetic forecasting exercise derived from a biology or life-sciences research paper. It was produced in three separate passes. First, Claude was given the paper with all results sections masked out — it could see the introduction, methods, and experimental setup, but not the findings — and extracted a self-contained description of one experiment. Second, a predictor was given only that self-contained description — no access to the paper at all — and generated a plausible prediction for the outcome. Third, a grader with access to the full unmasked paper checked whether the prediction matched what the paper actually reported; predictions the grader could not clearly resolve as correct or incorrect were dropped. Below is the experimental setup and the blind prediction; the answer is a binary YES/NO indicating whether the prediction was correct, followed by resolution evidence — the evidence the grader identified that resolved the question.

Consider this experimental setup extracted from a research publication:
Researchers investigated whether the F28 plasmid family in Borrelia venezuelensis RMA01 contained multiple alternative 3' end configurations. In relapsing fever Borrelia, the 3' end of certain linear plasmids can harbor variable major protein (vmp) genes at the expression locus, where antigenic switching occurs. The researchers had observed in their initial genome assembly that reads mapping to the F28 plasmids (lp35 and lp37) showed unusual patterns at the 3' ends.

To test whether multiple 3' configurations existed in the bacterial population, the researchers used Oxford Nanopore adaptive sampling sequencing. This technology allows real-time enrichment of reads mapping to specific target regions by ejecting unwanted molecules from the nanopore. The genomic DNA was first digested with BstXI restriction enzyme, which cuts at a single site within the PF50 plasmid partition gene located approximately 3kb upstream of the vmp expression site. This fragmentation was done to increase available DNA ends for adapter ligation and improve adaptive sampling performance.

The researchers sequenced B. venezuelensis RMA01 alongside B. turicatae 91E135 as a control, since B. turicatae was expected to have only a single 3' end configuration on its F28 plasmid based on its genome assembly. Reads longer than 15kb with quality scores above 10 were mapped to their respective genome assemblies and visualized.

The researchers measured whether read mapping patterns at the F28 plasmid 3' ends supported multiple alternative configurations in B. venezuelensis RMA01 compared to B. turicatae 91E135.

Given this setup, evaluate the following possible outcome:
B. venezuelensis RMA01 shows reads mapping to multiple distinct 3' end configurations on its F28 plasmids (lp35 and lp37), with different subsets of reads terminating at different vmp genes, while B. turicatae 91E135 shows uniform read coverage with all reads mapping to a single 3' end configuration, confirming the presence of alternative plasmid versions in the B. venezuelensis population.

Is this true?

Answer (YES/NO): YES